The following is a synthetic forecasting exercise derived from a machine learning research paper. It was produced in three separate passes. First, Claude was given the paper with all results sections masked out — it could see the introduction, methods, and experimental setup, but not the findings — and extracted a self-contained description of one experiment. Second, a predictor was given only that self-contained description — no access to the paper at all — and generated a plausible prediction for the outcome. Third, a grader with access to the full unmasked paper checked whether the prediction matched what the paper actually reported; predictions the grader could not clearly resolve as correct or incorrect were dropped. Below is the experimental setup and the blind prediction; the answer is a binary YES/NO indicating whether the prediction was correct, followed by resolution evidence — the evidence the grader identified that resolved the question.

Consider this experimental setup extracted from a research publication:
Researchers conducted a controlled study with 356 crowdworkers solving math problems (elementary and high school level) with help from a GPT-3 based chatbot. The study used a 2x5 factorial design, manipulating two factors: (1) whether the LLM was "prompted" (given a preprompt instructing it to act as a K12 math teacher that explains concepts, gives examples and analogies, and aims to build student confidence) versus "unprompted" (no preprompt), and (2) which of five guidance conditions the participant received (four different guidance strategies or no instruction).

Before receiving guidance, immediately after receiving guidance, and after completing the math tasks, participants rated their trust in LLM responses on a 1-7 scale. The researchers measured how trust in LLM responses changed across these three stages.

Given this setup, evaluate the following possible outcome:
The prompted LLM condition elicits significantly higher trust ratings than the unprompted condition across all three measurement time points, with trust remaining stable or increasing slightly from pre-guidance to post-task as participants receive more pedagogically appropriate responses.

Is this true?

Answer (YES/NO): NO